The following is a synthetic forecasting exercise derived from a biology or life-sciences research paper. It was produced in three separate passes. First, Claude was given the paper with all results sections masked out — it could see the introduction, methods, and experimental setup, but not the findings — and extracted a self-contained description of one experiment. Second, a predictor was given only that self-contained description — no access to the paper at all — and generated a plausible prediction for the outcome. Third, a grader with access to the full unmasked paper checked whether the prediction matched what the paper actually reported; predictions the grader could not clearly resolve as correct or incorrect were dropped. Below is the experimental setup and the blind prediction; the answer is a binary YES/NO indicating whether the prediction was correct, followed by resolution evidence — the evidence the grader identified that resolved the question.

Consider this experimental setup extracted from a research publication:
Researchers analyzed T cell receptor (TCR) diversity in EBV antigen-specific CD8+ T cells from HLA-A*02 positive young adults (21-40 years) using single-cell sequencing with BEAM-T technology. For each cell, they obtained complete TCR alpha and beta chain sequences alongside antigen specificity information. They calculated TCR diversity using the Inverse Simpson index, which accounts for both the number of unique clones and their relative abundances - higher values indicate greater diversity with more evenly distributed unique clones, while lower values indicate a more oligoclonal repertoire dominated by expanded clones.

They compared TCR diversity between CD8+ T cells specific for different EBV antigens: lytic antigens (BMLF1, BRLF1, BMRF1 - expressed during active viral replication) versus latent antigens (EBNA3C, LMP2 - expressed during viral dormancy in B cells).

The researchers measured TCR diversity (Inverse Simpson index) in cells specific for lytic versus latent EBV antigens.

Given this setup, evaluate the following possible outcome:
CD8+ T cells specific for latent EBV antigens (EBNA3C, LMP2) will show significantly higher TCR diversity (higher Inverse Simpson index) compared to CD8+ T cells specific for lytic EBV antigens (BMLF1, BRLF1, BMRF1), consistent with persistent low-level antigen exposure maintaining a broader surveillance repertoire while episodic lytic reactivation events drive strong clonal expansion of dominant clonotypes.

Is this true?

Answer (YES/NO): NO